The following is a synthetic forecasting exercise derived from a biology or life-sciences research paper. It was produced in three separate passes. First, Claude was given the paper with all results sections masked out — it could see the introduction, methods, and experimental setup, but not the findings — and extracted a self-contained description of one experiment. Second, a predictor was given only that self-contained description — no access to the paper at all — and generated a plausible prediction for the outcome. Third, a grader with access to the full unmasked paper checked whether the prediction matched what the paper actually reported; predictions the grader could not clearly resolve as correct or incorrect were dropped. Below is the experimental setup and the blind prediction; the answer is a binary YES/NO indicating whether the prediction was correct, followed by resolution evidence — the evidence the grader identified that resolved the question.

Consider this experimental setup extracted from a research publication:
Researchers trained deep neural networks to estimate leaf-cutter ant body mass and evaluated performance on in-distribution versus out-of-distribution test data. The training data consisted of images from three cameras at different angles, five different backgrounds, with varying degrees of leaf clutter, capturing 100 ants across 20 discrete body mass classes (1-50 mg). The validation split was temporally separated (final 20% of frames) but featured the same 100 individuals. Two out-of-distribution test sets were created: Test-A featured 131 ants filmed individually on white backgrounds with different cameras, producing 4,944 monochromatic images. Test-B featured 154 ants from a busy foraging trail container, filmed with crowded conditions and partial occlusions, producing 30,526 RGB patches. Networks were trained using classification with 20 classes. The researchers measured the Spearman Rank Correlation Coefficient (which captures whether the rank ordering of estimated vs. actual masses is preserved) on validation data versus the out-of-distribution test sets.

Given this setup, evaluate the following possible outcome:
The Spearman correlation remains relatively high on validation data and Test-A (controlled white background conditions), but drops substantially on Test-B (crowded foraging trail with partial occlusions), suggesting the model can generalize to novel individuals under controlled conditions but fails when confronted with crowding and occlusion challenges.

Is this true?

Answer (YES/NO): NO